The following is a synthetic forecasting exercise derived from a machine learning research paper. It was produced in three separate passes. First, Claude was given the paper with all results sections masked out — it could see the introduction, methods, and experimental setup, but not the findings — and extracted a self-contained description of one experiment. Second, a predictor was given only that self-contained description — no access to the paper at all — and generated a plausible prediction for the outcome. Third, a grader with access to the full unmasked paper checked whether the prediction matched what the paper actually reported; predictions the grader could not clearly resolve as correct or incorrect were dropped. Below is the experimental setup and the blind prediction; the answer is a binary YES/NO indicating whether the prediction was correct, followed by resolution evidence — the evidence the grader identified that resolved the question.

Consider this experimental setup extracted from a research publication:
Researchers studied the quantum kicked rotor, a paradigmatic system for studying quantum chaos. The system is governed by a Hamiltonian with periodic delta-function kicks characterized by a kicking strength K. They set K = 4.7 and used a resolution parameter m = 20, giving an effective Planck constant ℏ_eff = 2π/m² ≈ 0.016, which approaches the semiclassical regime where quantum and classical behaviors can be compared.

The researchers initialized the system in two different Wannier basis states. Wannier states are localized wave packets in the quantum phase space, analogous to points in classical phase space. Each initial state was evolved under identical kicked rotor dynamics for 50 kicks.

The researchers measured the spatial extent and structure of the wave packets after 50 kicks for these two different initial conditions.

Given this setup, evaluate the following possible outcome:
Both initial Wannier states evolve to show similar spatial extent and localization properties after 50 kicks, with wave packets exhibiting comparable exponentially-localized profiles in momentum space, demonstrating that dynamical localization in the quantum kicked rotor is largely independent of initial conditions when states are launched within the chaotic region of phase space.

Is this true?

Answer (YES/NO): NO